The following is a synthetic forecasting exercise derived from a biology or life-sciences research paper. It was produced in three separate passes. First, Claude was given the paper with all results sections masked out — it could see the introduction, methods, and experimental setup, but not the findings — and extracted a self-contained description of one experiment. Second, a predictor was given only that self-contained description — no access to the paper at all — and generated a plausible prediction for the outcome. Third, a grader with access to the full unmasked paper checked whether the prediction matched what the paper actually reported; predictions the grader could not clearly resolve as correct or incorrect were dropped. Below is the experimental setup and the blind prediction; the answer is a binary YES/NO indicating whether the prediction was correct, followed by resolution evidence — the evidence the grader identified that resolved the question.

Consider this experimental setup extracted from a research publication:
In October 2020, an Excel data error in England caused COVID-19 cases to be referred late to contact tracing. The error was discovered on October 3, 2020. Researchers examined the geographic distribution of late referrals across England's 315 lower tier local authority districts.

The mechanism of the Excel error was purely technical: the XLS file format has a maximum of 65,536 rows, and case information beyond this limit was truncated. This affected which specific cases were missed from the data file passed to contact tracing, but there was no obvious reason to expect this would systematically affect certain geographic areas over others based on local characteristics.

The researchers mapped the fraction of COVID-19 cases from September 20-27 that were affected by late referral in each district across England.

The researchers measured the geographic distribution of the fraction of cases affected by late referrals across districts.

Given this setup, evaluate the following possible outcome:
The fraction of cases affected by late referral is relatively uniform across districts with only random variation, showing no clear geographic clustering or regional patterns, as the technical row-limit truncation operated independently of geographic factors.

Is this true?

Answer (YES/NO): NO